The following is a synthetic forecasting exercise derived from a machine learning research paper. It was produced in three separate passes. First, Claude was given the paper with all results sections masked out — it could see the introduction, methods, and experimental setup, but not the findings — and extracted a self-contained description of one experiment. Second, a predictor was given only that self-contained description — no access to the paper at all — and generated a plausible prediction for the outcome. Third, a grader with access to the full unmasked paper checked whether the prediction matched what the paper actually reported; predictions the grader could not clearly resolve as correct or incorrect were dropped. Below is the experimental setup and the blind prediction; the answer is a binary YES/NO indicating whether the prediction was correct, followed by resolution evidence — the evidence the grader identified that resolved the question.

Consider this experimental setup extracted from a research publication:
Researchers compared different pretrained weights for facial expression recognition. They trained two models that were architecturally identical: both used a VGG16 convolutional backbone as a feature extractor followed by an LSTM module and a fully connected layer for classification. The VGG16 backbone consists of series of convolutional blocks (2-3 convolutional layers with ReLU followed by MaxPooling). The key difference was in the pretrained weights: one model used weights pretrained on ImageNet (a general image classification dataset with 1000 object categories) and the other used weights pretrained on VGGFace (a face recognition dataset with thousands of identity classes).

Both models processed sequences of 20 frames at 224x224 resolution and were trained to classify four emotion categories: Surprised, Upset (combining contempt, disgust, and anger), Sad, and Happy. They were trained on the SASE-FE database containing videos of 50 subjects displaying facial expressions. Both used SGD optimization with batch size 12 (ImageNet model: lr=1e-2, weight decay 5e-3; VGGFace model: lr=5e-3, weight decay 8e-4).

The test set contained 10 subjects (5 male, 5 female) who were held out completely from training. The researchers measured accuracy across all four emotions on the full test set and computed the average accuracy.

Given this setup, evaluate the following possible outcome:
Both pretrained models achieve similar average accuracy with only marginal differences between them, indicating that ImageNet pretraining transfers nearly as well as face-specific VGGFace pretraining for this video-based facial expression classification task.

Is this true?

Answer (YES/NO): YES